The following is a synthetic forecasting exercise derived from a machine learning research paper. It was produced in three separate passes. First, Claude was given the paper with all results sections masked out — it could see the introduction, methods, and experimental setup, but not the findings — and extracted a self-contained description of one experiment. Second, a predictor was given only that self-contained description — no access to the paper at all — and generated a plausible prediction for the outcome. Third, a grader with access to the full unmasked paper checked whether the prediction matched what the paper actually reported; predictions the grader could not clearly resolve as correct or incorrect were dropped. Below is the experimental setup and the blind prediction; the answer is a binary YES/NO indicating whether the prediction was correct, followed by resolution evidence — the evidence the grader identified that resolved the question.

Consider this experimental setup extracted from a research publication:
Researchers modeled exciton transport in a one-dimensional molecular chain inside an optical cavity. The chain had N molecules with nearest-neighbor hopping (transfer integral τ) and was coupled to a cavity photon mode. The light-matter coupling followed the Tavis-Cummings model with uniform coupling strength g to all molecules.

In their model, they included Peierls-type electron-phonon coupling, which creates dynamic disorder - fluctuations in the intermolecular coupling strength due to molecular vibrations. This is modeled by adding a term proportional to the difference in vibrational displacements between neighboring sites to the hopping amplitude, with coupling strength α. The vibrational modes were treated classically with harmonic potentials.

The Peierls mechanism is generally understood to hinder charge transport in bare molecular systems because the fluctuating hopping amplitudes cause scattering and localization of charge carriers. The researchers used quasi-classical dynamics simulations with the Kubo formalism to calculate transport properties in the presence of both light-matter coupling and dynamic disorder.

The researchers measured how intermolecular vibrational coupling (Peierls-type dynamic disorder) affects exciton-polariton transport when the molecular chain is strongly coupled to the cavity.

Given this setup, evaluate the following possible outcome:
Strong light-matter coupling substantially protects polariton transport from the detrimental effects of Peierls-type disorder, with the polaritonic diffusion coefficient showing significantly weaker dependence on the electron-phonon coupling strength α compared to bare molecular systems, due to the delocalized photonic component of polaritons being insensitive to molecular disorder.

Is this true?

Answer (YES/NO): NO